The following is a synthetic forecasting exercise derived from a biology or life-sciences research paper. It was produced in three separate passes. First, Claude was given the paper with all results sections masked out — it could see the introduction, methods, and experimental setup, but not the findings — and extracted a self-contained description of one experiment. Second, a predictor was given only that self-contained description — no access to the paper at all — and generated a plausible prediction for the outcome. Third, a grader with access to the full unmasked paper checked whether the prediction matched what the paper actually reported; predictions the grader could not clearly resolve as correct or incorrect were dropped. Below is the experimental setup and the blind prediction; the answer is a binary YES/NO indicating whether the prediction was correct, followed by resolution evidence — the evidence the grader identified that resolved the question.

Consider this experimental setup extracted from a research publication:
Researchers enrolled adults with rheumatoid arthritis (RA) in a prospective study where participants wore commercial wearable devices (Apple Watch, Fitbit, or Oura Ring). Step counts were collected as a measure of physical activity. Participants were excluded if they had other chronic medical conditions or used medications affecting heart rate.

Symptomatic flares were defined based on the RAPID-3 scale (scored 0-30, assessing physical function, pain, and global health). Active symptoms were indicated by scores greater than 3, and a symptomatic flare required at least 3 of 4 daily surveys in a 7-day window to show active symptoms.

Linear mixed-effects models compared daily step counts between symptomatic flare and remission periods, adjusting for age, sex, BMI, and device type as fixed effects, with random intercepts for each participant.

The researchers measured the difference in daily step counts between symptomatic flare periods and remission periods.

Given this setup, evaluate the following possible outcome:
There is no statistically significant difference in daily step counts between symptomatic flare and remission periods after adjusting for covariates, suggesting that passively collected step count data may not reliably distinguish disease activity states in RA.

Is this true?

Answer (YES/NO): NO